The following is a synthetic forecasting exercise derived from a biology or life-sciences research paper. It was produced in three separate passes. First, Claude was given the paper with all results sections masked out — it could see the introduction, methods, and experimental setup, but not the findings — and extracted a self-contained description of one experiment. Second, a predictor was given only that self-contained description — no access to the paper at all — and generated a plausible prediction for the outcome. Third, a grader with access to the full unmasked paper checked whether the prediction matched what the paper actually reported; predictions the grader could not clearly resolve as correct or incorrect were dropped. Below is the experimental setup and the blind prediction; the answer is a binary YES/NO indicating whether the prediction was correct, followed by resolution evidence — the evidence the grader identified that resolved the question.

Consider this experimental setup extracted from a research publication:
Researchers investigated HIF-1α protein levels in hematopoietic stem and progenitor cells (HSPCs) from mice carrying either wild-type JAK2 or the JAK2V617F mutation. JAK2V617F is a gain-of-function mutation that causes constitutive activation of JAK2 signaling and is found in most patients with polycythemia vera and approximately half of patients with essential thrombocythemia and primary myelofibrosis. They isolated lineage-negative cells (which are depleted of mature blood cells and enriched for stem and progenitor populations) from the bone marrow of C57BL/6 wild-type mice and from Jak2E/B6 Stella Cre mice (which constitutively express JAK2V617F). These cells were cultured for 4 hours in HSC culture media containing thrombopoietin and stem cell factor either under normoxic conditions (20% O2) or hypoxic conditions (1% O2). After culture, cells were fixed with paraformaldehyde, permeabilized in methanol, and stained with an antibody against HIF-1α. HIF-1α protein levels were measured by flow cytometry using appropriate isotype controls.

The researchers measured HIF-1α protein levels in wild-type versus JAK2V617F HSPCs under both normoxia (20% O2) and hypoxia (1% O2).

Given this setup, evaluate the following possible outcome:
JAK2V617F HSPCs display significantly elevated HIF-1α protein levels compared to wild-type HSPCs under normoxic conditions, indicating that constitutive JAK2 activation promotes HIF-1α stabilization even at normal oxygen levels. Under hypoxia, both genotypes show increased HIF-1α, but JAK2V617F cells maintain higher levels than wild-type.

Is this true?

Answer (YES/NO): NO